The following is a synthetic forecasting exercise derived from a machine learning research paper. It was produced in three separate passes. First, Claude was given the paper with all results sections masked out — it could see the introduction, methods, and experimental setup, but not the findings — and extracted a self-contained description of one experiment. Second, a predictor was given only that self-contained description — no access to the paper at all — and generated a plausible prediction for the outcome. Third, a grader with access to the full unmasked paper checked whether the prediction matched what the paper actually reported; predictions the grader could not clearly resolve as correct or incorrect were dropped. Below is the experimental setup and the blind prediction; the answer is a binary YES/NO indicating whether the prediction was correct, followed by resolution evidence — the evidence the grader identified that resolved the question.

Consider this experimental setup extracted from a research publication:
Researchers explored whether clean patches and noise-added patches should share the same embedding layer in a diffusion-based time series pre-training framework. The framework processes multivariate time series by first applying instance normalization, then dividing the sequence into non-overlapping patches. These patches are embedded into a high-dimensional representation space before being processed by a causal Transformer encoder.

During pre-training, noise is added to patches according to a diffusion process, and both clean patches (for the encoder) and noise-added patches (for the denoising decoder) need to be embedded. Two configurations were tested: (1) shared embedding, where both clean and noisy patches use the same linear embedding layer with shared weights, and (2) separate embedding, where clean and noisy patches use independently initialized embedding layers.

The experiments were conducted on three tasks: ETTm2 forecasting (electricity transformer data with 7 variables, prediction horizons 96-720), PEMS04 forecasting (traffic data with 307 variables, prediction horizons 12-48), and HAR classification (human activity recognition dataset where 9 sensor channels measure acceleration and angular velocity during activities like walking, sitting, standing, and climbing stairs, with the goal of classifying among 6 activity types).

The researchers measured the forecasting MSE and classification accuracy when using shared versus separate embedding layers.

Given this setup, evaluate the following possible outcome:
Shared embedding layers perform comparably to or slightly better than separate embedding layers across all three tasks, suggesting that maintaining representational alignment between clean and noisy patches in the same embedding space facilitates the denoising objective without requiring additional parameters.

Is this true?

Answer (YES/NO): YES